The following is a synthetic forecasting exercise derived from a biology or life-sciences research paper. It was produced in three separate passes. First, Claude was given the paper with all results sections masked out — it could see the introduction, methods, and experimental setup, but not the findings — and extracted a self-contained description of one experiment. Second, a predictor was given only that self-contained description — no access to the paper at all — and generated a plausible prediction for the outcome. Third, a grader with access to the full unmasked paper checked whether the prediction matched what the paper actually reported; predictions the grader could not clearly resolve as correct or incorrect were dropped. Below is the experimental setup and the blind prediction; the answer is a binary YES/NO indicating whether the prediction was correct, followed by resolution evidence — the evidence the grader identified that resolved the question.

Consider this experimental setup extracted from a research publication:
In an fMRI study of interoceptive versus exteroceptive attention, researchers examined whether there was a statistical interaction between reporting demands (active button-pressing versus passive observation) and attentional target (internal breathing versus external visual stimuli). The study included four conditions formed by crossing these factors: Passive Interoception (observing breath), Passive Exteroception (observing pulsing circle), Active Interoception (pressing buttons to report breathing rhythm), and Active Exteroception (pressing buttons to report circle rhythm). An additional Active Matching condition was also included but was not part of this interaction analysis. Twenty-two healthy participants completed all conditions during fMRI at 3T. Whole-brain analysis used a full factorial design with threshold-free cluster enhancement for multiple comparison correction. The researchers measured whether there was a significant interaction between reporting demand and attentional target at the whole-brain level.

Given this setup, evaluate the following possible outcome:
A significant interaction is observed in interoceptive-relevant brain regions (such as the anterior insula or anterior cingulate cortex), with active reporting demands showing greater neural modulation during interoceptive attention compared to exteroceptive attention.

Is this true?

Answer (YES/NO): NO